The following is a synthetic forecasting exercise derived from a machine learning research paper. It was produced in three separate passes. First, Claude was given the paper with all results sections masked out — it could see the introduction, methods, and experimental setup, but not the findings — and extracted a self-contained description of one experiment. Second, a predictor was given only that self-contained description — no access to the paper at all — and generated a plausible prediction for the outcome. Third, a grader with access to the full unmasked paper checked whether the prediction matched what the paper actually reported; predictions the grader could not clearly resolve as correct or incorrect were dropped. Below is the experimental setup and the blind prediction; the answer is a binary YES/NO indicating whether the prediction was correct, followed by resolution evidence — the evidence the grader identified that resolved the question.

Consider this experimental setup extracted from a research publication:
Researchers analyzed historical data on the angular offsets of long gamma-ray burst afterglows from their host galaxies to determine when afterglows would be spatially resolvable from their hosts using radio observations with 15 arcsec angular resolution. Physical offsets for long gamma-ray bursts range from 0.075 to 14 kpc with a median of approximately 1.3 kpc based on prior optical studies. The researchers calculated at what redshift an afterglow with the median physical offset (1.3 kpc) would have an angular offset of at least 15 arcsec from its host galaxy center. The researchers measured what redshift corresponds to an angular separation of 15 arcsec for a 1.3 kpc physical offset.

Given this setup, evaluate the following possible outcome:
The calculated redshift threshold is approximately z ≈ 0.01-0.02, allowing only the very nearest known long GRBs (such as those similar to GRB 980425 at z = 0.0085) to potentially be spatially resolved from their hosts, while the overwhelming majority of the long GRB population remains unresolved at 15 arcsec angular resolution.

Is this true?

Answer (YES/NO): NO